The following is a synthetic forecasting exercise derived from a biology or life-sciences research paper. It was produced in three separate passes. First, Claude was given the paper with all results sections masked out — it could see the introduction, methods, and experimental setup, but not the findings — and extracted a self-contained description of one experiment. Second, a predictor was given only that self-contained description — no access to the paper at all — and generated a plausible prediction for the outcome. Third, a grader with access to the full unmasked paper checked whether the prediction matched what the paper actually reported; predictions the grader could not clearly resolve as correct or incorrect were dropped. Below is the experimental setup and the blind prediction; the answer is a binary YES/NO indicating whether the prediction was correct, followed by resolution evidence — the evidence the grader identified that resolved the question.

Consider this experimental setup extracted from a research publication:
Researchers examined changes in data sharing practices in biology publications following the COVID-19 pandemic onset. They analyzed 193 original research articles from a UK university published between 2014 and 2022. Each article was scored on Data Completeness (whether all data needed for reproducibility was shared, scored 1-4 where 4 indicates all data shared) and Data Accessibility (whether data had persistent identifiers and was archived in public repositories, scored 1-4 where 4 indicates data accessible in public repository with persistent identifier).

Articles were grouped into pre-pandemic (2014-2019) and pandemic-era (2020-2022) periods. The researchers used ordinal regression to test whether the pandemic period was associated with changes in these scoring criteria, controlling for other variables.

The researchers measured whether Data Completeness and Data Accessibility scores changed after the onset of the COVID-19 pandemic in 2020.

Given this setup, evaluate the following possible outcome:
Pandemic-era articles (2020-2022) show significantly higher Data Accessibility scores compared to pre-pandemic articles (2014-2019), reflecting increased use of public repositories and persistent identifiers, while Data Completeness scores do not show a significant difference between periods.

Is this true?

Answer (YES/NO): NO